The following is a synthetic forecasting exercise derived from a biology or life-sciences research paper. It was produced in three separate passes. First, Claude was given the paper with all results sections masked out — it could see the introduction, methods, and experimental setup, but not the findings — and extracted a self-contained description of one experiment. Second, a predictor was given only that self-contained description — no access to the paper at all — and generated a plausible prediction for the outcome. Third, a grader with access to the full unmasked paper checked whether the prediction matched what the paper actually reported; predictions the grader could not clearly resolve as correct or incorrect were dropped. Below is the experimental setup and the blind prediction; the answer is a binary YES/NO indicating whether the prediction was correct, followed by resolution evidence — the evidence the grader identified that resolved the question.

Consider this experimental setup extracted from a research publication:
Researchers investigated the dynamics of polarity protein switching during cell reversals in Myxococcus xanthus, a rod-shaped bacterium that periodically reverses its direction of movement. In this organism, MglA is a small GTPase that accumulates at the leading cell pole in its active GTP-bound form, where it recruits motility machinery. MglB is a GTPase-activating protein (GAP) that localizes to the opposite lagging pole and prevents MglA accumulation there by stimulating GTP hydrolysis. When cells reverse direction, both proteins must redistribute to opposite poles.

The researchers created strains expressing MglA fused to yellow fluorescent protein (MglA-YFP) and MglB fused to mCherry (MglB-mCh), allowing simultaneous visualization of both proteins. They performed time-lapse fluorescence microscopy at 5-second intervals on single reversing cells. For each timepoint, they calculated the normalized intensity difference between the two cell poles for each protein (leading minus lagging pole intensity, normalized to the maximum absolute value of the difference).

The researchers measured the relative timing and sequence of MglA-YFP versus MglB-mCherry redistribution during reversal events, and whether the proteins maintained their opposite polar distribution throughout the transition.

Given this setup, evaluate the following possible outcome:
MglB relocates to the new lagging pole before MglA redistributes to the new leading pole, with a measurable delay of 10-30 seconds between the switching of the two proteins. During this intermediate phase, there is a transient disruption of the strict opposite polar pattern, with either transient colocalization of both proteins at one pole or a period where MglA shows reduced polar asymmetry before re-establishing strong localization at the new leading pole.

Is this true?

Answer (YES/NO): NO